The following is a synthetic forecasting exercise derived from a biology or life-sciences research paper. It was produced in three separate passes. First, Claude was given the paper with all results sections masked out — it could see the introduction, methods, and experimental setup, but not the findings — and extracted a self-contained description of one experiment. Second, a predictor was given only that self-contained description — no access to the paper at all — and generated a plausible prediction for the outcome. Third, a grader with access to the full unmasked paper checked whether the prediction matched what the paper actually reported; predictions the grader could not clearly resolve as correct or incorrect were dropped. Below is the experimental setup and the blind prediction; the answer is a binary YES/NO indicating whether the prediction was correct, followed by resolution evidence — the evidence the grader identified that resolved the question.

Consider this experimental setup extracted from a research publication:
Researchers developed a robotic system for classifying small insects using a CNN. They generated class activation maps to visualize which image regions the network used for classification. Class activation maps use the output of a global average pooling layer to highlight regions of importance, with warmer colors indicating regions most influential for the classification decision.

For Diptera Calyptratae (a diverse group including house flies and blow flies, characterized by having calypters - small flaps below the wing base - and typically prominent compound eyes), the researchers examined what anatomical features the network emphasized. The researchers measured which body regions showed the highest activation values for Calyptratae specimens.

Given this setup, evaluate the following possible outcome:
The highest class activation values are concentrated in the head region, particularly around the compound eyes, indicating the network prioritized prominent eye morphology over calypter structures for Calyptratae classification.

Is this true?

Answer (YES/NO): YES